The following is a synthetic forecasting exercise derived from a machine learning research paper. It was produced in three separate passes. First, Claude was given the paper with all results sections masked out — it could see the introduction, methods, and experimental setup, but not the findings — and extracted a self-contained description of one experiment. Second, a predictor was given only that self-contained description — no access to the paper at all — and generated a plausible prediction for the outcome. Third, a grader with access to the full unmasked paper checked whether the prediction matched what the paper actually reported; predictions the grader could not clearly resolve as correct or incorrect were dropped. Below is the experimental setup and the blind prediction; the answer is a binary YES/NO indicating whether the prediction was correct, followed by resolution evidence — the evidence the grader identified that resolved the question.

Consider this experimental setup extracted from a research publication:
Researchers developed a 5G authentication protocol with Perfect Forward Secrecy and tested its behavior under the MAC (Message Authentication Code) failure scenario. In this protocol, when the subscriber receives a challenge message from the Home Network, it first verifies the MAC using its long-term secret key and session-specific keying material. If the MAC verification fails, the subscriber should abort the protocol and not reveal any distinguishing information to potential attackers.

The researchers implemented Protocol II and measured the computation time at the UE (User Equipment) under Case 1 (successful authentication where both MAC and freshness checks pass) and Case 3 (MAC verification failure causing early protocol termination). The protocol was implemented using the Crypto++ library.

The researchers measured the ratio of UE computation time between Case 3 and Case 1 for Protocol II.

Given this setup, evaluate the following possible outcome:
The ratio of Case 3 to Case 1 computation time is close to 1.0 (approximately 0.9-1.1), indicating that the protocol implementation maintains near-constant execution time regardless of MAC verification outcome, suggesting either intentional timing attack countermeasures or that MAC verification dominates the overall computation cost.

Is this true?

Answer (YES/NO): NO